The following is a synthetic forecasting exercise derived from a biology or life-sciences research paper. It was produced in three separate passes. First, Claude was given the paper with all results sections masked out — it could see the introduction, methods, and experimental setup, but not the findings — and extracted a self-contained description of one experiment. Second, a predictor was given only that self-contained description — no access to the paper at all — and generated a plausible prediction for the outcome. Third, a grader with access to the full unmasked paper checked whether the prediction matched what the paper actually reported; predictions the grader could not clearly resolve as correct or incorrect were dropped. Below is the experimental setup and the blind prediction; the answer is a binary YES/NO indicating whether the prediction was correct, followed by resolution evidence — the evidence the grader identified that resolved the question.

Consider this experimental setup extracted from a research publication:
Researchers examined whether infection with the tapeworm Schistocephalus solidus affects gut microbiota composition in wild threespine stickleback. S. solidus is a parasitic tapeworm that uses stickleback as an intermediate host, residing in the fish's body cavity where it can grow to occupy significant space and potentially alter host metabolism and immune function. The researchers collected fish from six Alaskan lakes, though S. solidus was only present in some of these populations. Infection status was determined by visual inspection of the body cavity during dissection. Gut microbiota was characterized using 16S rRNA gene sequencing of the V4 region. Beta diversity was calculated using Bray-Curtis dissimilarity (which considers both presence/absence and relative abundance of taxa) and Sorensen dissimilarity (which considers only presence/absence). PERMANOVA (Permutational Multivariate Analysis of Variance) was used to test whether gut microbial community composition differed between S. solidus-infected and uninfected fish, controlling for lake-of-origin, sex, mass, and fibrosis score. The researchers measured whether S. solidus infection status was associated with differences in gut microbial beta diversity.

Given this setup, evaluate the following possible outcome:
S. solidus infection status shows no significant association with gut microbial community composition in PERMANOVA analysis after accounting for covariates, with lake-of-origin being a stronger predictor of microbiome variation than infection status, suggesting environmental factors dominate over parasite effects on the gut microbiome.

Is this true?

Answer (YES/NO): NO